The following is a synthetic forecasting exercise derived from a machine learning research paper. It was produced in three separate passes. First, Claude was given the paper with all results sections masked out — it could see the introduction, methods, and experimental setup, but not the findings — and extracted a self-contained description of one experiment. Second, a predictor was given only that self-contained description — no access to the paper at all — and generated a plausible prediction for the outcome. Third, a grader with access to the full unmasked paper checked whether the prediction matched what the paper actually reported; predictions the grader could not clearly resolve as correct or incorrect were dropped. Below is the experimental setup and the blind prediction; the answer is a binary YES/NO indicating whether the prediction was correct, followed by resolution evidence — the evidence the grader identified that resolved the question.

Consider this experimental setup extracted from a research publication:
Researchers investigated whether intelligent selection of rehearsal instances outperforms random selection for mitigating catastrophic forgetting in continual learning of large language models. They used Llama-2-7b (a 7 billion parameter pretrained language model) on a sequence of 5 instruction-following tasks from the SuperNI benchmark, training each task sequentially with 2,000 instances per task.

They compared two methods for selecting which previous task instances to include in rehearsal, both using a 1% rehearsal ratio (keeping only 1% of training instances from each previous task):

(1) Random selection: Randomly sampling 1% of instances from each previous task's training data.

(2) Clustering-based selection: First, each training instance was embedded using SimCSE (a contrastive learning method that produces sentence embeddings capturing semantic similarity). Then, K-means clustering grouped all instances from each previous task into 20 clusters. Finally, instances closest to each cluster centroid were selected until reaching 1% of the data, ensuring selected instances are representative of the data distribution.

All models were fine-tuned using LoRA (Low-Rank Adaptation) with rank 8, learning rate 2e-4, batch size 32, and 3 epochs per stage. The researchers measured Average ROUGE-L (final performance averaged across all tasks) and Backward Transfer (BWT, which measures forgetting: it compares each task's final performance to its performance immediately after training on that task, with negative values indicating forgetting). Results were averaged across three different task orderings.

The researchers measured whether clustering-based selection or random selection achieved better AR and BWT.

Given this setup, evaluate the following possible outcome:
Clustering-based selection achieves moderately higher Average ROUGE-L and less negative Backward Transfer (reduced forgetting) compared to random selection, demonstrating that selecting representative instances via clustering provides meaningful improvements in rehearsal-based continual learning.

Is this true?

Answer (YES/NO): NO